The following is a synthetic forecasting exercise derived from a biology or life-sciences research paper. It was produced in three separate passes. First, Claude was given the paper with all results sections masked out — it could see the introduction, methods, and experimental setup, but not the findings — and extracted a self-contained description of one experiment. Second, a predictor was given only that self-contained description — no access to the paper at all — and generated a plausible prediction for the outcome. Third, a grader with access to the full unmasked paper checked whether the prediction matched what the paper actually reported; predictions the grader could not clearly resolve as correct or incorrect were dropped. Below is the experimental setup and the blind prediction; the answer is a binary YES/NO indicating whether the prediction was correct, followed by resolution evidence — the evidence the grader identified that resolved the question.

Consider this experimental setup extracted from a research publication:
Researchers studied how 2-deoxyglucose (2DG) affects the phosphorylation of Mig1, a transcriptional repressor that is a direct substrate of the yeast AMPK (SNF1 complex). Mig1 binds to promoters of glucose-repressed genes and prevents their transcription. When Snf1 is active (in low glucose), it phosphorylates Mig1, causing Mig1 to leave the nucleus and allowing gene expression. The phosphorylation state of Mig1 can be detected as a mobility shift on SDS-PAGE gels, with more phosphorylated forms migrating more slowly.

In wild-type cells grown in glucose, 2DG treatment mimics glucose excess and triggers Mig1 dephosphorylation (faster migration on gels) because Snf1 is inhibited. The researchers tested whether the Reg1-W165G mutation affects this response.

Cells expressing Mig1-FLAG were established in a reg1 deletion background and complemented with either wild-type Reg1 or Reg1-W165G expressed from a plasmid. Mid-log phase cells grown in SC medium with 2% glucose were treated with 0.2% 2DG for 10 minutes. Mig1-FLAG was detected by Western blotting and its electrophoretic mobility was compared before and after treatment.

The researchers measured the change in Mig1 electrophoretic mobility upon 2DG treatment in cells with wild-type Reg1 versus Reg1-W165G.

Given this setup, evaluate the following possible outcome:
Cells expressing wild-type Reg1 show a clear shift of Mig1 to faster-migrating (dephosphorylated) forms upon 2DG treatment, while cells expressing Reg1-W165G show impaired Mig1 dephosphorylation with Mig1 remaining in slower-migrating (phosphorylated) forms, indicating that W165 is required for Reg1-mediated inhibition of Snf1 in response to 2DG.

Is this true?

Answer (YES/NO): YES